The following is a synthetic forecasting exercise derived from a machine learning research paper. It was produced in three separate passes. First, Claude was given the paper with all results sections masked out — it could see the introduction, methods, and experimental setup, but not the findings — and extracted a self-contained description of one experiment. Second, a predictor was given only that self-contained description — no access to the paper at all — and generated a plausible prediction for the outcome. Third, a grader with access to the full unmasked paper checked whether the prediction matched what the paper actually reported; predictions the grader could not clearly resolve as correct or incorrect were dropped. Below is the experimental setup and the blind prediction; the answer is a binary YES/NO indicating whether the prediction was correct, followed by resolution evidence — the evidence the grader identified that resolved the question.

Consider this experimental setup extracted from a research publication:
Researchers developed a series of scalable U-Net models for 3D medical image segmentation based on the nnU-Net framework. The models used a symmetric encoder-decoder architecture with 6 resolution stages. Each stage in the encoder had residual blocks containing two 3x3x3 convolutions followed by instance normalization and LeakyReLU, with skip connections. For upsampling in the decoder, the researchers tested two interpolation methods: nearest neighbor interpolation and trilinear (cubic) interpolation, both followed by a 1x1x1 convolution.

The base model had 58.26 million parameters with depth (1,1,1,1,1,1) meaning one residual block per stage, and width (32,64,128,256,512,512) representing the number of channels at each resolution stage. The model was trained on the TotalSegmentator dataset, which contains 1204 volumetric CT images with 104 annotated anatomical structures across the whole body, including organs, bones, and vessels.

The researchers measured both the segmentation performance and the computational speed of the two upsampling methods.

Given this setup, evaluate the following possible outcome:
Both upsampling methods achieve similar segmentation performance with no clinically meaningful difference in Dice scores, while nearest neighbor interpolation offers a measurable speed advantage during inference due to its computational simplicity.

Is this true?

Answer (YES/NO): NO